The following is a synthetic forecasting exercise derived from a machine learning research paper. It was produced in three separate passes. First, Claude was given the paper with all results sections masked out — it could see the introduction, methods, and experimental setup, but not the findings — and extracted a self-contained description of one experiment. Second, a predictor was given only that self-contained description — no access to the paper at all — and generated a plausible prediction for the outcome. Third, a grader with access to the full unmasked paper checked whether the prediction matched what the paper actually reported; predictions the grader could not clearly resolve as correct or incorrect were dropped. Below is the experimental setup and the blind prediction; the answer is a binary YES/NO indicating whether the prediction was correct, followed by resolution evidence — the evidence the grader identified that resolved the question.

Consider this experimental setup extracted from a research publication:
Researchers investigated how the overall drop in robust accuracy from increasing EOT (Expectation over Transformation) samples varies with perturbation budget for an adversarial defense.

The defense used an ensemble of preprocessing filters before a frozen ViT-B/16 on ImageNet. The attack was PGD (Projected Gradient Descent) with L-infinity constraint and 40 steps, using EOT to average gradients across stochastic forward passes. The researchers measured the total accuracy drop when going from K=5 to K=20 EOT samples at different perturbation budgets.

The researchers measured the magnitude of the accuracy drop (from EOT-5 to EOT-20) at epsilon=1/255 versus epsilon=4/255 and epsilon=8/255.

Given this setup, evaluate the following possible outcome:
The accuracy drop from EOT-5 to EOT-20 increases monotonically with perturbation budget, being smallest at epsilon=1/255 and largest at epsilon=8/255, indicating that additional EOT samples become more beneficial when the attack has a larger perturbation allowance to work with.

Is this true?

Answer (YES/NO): NO